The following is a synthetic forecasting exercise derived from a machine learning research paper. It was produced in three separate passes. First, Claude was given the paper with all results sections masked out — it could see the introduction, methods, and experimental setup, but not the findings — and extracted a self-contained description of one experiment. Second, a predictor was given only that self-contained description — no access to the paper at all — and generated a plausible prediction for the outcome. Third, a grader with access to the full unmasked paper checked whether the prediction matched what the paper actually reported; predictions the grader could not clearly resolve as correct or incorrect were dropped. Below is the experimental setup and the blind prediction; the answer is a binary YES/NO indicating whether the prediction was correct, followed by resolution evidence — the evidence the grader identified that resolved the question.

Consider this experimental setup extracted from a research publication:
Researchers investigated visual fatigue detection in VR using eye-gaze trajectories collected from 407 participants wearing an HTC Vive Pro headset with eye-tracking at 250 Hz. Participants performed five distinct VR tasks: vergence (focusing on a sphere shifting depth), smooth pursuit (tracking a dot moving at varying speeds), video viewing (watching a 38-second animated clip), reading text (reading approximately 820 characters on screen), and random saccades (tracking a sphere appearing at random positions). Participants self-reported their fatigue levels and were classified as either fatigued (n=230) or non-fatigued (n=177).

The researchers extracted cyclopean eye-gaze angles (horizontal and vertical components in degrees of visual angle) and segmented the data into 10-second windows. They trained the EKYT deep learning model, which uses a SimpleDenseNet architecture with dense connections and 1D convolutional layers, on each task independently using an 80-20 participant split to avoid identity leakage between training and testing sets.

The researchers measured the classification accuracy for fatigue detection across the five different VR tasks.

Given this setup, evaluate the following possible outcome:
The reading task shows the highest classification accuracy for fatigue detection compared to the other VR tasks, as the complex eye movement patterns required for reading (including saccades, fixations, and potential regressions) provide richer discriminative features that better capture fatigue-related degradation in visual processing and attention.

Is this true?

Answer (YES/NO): NO